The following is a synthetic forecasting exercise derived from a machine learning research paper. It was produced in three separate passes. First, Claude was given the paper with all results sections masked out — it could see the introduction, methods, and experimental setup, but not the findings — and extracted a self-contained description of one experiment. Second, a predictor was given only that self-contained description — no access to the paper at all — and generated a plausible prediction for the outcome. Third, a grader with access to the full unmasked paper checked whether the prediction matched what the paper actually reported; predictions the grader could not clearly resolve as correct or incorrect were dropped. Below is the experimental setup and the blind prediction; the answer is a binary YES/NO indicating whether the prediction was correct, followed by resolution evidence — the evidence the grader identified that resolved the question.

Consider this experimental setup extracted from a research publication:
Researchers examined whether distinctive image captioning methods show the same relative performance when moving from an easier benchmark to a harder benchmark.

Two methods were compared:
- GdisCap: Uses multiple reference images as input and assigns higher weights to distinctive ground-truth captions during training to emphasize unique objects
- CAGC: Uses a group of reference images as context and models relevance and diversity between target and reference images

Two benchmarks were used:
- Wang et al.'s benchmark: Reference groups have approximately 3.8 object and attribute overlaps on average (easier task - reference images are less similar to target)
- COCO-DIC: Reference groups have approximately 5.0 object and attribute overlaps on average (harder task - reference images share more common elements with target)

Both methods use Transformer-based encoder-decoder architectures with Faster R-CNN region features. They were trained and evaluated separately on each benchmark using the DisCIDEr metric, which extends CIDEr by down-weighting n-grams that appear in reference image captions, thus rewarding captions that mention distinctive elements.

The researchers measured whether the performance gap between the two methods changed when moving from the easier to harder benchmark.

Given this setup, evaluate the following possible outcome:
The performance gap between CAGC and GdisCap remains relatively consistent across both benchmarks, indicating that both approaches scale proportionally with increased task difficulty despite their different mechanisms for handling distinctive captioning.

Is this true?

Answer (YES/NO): NO